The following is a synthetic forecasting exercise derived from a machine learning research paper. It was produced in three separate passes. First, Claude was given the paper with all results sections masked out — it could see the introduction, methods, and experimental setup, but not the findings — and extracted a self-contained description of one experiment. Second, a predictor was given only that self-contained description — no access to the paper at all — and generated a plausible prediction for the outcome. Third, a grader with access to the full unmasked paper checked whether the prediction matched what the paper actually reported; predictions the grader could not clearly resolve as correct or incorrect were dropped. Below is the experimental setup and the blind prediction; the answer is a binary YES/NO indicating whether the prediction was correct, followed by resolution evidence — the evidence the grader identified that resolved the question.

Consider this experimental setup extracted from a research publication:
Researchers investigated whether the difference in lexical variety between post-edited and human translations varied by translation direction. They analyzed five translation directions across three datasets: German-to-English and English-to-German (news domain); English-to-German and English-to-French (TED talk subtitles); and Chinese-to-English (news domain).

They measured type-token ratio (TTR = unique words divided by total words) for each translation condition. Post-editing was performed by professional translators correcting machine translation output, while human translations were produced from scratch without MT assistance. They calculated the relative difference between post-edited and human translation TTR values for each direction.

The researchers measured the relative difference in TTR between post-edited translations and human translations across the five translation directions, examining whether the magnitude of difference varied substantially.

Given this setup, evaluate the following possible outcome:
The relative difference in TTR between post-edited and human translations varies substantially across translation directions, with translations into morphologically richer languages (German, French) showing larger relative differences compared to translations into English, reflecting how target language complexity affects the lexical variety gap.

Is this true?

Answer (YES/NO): NO